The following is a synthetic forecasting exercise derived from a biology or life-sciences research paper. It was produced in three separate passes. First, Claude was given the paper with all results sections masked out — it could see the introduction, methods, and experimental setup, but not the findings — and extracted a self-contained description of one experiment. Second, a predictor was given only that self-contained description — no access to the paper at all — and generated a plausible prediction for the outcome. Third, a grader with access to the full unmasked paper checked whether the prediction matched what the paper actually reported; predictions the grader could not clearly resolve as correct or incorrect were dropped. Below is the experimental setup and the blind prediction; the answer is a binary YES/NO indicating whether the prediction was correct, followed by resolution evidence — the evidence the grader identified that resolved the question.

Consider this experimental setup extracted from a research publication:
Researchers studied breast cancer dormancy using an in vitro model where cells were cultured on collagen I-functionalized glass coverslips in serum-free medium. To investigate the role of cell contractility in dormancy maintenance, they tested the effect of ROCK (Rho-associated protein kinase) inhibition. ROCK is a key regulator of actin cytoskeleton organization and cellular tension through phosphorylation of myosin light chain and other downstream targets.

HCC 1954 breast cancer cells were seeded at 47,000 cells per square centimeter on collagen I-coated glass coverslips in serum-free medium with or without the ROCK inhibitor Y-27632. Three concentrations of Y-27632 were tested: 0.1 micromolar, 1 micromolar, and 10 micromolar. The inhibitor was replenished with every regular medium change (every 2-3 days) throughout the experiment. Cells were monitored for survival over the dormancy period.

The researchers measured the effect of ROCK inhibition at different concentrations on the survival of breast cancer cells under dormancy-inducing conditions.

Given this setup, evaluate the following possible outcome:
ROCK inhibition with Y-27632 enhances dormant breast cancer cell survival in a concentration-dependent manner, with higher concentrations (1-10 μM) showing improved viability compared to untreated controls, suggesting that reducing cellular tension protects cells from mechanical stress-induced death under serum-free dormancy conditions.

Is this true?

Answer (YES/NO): NO